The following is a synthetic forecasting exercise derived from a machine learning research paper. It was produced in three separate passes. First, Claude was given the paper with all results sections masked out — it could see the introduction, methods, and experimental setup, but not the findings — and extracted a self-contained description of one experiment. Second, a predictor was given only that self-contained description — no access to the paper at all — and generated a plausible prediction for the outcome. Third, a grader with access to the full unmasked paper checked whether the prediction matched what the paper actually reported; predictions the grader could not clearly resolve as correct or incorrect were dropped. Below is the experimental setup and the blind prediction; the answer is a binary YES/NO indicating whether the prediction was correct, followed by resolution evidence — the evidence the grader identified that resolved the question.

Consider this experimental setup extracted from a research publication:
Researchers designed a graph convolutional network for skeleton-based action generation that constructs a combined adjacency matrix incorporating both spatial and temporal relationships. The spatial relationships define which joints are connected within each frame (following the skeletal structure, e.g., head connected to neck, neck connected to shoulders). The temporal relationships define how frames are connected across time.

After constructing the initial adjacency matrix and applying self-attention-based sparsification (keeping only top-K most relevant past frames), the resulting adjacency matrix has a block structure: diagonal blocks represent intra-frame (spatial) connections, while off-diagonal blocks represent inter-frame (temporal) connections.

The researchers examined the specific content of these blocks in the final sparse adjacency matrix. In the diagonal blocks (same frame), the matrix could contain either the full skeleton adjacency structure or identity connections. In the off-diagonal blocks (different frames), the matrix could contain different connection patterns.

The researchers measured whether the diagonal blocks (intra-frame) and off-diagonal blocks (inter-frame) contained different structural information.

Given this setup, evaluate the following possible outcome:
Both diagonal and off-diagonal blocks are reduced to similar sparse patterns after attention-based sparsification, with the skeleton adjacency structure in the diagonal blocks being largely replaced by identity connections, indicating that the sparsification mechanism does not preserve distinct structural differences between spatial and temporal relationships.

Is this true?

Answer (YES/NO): NO